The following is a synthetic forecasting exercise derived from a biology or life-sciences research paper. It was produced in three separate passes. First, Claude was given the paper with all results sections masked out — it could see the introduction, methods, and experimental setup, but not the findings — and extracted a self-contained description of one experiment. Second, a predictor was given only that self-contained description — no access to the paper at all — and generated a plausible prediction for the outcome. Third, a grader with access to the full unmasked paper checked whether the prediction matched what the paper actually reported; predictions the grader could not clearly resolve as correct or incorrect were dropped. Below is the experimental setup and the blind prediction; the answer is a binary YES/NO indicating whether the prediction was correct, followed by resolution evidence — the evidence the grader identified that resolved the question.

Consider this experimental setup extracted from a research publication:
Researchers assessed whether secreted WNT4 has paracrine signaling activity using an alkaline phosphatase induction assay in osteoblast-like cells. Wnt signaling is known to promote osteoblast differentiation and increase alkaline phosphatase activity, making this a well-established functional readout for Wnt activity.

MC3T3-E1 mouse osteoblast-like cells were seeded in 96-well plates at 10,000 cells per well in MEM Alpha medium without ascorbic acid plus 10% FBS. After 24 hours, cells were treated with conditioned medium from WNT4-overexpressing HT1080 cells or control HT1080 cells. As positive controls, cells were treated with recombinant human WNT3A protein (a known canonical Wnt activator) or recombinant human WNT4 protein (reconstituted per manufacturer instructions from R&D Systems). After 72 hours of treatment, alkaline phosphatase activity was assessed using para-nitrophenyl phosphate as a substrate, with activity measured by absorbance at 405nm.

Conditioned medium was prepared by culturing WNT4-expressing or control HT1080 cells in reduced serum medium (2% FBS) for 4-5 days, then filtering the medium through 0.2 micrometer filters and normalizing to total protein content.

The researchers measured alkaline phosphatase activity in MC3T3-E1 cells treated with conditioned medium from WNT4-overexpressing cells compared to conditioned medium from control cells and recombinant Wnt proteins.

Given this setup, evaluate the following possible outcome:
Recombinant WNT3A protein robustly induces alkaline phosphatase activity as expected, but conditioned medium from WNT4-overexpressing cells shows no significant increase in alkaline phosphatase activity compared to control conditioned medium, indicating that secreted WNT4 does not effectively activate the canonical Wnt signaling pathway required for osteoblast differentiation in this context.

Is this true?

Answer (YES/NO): YES